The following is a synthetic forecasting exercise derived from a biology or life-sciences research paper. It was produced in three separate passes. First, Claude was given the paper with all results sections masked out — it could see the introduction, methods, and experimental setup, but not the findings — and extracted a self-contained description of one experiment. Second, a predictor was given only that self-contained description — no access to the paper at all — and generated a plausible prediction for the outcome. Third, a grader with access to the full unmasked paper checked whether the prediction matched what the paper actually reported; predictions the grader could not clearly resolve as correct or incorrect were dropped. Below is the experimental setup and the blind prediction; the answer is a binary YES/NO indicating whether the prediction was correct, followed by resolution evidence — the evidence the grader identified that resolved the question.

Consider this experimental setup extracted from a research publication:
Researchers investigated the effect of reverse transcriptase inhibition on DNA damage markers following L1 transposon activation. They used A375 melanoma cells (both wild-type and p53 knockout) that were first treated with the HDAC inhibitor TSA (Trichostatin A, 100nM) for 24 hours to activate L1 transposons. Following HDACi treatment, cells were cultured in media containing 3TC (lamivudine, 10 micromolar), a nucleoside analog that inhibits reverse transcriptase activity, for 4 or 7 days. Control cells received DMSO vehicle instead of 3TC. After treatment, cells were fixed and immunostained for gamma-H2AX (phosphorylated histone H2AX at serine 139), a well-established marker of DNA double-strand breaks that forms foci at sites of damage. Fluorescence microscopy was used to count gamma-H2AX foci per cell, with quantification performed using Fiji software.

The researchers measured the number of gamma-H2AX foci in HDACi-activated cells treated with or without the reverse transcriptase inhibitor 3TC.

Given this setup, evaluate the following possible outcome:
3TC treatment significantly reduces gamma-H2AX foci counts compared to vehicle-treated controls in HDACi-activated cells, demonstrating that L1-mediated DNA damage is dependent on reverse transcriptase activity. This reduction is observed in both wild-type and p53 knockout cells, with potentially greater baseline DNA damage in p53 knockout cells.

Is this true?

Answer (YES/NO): YES